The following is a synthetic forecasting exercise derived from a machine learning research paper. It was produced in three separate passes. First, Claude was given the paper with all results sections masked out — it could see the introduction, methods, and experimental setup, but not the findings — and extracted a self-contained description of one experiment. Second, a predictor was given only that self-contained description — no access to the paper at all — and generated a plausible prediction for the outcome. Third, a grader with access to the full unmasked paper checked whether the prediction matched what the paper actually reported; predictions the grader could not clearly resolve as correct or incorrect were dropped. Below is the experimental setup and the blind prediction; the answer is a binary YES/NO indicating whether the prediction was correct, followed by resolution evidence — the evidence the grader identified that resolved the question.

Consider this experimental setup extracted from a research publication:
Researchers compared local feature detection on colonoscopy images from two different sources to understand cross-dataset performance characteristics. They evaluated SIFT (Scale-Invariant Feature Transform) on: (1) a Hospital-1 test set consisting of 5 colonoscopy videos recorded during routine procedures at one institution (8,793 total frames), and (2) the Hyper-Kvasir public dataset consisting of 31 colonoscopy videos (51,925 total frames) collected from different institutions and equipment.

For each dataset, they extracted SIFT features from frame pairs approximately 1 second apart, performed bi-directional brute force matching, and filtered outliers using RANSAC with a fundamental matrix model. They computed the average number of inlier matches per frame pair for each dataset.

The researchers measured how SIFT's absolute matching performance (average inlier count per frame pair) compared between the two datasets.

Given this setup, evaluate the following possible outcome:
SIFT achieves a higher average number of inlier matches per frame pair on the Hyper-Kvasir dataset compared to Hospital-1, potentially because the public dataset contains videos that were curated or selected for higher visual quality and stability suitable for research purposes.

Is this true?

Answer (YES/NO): NO